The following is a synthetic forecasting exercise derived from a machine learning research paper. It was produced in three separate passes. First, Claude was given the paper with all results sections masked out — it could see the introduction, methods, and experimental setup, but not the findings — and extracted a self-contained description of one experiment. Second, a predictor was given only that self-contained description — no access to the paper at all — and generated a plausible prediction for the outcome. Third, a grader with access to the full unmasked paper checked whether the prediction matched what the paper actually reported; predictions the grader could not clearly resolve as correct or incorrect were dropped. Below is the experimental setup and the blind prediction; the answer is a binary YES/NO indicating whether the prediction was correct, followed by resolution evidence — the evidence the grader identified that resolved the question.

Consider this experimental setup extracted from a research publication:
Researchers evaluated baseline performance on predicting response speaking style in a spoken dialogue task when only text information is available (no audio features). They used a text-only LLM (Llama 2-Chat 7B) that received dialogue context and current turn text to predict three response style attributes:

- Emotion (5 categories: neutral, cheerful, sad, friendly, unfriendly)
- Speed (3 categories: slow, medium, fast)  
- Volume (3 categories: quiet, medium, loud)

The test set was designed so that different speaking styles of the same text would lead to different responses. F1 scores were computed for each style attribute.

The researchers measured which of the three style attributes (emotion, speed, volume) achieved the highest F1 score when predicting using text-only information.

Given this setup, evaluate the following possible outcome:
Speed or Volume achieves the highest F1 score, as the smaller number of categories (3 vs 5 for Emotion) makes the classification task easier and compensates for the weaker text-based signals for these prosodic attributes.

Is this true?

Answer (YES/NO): YES